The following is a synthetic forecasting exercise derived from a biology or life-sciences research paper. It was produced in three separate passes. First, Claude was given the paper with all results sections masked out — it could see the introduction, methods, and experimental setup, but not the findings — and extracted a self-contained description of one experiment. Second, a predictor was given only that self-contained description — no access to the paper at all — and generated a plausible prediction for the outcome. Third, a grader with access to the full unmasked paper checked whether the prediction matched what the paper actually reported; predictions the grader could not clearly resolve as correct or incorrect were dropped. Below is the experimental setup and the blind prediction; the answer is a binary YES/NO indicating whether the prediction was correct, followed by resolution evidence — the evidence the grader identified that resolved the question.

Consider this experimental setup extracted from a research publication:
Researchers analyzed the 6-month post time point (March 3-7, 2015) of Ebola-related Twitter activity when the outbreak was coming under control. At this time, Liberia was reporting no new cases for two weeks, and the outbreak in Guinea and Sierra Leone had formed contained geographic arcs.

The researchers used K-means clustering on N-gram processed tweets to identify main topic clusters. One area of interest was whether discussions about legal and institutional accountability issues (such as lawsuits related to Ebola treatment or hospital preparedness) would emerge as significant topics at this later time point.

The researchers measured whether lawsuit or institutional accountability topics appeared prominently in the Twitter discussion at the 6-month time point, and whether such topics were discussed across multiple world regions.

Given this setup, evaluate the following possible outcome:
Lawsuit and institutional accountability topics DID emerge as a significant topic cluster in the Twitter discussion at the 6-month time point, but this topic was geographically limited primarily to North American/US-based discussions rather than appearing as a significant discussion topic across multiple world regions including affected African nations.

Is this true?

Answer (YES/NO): NO